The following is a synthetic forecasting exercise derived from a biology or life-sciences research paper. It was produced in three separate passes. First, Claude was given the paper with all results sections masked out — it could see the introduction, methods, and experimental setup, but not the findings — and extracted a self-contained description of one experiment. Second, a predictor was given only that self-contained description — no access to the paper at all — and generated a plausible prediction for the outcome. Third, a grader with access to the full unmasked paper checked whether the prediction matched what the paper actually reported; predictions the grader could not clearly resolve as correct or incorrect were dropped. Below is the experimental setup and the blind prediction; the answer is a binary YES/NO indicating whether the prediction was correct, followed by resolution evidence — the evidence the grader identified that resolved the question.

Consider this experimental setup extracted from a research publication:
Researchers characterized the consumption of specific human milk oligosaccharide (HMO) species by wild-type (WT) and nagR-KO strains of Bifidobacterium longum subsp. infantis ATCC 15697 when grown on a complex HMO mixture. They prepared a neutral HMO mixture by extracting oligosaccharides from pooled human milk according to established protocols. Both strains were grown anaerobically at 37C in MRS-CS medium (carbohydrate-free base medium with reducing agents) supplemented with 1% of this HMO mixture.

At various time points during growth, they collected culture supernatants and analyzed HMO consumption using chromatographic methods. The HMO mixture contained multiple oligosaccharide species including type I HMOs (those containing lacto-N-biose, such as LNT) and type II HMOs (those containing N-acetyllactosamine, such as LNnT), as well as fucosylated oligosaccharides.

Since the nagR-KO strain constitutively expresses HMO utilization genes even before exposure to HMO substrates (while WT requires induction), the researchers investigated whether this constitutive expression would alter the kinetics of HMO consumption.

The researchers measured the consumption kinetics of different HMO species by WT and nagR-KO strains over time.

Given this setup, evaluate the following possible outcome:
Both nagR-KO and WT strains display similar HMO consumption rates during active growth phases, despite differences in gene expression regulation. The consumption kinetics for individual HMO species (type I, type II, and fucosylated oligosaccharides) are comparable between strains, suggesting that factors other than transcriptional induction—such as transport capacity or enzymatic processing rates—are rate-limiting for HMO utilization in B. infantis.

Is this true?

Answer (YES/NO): NO